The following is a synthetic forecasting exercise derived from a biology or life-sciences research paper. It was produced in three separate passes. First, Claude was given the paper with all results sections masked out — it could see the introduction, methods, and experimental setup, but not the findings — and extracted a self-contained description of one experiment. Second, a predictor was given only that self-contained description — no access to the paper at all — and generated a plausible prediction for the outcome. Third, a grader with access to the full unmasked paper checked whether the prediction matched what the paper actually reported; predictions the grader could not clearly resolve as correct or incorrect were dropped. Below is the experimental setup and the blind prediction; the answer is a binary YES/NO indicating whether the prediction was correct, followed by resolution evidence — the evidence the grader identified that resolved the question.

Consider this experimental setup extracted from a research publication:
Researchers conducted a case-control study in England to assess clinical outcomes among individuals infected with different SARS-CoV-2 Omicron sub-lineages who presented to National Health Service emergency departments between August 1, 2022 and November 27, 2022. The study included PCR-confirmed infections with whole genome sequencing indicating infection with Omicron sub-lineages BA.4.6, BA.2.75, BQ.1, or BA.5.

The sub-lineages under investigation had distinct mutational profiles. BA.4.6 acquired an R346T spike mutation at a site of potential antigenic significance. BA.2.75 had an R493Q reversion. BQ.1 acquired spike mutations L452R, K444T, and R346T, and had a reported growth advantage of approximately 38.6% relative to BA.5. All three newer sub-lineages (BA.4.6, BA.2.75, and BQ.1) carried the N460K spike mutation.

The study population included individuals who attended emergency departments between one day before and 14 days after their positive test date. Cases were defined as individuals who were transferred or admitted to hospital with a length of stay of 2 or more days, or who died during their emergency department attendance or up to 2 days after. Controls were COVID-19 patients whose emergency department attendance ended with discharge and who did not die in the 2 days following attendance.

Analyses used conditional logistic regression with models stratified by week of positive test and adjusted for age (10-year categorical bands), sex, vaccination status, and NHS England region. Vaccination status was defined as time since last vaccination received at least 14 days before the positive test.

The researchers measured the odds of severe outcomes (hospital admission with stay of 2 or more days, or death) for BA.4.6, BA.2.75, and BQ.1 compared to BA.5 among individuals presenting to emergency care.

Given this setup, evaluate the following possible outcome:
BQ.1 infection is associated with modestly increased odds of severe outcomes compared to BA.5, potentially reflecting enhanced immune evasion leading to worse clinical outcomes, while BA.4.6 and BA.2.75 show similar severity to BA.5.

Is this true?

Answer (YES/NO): NO